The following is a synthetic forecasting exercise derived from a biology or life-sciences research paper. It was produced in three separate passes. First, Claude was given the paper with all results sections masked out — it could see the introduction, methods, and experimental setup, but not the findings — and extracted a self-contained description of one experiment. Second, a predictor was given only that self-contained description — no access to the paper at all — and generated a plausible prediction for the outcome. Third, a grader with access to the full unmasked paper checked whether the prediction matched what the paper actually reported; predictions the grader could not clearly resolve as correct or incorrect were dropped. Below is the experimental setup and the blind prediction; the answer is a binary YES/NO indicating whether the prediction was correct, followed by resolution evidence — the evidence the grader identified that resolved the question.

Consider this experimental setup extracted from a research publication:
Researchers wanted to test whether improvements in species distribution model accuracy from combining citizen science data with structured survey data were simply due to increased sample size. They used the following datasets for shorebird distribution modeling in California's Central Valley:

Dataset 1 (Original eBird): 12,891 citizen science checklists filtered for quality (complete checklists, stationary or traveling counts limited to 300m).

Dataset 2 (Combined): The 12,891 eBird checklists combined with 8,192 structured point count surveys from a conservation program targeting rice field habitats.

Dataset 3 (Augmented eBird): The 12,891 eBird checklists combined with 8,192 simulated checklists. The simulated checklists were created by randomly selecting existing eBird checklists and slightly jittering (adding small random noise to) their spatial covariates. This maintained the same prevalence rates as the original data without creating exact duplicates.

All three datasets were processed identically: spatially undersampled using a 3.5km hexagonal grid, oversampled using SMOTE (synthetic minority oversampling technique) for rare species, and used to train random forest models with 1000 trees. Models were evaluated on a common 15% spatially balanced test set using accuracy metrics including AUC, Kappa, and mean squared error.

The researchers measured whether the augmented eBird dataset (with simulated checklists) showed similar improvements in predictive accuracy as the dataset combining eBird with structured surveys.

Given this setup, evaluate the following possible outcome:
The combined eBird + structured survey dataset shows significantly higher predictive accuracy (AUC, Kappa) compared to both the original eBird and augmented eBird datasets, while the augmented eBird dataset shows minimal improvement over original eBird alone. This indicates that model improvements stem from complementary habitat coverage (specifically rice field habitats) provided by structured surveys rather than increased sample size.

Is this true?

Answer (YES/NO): NO